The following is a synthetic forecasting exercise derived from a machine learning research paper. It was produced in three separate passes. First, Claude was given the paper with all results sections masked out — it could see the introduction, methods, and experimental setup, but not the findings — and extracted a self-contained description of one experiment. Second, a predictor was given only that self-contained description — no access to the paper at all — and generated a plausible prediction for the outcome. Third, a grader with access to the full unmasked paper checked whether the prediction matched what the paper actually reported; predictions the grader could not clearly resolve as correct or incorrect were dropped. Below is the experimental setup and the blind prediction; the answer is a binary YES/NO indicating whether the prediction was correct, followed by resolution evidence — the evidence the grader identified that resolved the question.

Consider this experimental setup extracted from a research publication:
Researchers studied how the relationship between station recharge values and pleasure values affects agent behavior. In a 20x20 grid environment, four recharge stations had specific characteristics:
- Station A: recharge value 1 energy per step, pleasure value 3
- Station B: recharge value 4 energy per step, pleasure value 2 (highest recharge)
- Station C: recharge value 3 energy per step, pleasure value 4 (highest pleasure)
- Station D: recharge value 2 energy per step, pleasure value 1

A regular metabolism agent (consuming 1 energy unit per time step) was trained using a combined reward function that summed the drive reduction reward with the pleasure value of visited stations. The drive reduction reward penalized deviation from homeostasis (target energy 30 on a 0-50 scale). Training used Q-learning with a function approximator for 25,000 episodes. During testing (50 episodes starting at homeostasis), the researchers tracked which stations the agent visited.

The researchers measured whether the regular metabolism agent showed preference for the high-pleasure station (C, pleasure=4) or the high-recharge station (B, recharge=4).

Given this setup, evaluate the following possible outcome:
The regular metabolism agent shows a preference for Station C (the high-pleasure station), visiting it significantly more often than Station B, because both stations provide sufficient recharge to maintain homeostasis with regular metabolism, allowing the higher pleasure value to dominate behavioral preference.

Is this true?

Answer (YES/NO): NO